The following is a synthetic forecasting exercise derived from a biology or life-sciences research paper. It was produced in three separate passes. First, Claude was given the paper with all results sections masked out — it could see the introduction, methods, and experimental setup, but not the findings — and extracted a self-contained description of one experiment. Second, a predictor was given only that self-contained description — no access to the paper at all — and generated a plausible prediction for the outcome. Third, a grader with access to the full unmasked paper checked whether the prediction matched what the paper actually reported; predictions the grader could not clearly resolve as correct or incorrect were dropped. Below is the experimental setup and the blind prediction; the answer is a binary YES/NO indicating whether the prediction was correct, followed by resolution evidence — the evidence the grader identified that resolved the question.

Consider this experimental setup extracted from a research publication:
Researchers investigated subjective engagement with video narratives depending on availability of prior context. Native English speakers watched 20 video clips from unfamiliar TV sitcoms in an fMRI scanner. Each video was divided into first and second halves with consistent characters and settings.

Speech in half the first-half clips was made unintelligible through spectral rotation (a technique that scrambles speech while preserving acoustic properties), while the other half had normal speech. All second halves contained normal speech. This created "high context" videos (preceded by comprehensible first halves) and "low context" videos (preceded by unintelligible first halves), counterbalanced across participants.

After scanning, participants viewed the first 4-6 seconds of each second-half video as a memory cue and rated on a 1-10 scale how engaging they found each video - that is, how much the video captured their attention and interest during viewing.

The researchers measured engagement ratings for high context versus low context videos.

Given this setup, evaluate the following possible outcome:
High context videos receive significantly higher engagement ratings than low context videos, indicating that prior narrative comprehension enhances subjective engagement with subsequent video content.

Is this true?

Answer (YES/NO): YES